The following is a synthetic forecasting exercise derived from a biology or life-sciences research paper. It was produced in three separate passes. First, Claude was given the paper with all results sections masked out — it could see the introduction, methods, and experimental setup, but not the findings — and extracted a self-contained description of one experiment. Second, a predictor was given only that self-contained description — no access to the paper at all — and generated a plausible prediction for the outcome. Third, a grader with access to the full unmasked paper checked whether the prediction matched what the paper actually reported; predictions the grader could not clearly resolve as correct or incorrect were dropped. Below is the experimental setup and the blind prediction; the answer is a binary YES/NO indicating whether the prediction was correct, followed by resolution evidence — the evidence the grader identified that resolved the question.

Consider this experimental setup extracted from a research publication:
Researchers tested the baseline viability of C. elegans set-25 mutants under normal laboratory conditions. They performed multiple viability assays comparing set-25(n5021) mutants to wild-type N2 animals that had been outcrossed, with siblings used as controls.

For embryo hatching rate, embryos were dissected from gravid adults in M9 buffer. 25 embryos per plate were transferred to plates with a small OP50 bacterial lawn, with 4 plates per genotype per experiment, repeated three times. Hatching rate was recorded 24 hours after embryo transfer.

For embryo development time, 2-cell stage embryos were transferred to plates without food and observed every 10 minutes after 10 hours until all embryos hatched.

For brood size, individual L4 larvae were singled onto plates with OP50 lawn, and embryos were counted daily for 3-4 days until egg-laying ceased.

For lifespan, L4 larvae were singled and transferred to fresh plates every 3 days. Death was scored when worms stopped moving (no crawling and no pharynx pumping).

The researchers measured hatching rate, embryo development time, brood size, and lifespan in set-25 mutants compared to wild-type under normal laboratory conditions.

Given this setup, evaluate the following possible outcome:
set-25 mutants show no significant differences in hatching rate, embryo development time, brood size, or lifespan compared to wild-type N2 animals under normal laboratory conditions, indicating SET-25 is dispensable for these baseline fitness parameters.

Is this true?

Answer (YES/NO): NO